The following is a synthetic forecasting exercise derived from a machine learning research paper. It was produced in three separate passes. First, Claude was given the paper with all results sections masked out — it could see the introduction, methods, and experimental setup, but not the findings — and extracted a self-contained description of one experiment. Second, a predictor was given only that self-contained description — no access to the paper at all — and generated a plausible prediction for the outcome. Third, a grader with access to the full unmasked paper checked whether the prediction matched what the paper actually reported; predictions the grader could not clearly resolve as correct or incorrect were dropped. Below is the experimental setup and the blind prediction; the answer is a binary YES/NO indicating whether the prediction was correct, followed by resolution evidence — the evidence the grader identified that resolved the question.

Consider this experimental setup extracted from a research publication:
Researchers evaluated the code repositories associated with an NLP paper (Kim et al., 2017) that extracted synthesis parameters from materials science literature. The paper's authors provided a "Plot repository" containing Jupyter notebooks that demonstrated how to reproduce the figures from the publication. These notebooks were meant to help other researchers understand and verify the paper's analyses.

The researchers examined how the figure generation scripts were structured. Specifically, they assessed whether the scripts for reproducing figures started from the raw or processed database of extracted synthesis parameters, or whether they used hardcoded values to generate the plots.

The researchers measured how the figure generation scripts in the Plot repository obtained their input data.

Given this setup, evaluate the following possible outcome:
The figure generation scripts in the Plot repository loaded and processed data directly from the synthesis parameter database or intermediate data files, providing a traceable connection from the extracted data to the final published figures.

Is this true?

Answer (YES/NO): NO